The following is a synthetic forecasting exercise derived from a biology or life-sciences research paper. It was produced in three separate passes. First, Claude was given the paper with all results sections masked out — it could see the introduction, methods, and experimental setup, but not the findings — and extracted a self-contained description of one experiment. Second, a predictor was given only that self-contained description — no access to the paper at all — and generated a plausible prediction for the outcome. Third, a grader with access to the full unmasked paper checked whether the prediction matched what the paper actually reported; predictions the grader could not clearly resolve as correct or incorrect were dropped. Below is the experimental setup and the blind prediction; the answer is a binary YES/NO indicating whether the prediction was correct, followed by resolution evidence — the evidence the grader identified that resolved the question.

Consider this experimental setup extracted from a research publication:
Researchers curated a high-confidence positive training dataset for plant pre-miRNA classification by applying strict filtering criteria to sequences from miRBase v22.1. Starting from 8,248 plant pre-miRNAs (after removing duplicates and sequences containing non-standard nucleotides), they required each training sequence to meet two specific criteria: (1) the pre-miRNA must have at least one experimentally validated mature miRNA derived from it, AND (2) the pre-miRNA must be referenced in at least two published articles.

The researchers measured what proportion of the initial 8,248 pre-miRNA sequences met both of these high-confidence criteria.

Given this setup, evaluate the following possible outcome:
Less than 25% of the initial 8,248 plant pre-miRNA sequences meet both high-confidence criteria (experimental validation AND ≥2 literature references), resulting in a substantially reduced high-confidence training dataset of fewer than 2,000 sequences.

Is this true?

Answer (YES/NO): YES